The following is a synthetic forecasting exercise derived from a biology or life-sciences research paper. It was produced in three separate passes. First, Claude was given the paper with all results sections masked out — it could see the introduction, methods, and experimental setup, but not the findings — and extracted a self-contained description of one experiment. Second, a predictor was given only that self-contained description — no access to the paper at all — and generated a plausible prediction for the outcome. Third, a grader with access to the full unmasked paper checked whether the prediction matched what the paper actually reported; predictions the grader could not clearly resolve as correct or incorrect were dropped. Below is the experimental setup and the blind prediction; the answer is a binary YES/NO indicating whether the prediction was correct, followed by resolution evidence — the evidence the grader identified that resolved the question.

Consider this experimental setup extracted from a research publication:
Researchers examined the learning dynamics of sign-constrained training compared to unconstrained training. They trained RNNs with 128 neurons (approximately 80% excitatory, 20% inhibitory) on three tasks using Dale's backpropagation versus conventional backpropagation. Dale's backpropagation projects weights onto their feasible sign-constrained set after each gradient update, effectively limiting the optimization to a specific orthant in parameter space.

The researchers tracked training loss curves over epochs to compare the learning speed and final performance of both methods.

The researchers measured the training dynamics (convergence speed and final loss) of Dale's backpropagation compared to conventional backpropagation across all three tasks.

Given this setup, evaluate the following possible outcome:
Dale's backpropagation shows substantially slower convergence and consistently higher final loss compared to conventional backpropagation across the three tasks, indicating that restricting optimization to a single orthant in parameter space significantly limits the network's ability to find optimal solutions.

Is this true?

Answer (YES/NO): NO